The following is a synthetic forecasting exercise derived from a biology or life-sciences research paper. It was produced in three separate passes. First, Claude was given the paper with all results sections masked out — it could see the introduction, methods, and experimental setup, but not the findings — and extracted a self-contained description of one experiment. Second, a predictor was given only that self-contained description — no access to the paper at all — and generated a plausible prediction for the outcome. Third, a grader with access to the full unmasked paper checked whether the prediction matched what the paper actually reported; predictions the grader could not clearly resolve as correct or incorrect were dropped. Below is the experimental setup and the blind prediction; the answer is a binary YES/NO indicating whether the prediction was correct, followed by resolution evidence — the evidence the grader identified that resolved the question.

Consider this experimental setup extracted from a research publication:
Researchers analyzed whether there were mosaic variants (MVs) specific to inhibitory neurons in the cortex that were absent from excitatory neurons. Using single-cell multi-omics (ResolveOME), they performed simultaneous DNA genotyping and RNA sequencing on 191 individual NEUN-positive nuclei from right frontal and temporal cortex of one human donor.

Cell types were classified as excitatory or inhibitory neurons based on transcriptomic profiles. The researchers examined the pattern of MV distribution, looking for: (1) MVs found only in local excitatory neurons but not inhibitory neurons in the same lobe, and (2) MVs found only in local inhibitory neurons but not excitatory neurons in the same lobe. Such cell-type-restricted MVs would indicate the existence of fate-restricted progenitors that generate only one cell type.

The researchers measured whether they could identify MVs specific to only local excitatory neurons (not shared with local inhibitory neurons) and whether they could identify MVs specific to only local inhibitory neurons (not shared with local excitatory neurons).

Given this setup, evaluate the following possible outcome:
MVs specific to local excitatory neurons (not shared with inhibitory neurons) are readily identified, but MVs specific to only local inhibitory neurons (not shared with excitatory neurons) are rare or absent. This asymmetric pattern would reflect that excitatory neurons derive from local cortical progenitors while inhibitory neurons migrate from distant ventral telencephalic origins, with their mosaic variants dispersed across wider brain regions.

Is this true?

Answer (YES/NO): NO